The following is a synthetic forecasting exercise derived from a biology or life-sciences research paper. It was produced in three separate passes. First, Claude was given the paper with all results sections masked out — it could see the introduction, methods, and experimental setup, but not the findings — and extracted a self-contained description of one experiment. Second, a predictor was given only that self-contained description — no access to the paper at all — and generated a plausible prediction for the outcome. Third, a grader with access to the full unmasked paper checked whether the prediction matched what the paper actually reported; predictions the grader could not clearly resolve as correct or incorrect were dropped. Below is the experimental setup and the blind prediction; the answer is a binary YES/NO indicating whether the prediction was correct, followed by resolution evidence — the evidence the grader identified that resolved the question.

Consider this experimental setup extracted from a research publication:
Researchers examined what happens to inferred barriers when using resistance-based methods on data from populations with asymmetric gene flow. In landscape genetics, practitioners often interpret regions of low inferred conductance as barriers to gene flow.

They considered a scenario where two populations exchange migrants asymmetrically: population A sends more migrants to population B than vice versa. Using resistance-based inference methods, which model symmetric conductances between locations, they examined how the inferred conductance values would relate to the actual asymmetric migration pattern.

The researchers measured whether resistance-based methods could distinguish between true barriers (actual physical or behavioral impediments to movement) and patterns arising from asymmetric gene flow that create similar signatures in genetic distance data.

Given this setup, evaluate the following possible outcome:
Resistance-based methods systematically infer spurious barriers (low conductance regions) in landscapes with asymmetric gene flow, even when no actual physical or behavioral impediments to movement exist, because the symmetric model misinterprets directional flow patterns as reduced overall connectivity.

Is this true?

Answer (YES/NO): YES